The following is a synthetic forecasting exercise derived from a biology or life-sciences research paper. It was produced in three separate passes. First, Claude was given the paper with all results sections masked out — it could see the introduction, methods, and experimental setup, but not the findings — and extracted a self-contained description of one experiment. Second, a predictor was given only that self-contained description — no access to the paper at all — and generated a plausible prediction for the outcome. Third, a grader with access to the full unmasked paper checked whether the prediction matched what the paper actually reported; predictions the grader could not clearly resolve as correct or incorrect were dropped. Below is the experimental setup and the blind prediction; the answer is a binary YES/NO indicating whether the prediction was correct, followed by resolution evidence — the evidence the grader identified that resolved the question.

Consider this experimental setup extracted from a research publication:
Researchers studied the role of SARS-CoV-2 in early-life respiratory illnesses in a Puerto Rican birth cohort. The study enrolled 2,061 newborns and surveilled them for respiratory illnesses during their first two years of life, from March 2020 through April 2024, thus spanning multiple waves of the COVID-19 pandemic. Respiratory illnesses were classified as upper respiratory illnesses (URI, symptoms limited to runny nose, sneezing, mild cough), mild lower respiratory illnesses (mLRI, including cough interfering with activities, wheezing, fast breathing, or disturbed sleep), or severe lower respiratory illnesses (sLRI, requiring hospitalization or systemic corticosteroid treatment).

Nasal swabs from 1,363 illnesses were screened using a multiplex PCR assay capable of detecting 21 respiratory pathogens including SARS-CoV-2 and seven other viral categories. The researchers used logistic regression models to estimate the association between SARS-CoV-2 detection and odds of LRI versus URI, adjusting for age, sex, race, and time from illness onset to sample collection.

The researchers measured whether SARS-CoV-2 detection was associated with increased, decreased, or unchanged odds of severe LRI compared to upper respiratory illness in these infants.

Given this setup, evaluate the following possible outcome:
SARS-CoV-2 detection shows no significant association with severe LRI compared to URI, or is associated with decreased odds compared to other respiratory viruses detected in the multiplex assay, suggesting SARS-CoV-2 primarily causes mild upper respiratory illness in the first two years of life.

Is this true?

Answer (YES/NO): YES